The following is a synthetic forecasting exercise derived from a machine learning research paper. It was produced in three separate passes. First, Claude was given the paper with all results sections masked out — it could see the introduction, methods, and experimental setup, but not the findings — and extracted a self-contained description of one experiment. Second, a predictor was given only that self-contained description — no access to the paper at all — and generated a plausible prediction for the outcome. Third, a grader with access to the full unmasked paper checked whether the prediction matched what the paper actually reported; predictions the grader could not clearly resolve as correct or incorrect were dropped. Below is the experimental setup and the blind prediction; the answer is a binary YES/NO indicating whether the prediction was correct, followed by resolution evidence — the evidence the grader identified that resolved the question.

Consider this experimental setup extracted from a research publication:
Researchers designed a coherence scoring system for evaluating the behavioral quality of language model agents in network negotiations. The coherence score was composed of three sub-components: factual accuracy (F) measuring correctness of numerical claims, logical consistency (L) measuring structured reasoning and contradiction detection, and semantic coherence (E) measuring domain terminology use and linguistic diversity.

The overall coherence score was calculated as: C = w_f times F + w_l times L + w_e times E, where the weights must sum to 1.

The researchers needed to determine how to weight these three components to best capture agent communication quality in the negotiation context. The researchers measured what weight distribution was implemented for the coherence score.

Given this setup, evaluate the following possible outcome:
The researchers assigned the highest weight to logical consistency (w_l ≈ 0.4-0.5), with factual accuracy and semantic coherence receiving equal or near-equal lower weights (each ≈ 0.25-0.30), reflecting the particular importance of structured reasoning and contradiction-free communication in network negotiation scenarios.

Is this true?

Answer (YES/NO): NO